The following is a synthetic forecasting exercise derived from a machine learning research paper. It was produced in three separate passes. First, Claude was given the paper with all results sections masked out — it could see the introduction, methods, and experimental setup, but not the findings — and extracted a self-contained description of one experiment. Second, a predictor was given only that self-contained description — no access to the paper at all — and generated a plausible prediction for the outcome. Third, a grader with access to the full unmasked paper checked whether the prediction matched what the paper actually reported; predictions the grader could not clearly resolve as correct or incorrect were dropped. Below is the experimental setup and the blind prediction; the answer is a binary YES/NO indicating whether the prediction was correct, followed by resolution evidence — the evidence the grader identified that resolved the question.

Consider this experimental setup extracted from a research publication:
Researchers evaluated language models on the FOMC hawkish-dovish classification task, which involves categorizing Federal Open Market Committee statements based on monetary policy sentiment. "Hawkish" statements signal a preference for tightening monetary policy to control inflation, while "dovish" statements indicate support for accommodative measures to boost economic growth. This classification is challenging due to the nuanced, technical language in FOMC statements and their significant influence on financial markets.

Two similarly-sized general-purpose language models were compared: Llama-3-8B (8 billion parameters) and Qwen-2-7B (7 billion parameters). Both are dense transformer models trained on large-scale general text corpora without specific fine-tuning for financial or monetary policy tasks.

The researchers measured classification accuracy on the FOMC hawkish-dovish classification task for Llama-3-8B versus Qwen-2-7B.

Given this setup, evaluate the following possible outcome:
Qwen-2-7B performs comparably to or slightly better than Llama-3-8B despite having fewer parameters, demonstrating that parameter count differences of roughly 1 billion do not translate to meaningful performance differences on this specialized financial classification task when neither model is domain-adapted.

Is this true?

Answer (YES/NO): YES